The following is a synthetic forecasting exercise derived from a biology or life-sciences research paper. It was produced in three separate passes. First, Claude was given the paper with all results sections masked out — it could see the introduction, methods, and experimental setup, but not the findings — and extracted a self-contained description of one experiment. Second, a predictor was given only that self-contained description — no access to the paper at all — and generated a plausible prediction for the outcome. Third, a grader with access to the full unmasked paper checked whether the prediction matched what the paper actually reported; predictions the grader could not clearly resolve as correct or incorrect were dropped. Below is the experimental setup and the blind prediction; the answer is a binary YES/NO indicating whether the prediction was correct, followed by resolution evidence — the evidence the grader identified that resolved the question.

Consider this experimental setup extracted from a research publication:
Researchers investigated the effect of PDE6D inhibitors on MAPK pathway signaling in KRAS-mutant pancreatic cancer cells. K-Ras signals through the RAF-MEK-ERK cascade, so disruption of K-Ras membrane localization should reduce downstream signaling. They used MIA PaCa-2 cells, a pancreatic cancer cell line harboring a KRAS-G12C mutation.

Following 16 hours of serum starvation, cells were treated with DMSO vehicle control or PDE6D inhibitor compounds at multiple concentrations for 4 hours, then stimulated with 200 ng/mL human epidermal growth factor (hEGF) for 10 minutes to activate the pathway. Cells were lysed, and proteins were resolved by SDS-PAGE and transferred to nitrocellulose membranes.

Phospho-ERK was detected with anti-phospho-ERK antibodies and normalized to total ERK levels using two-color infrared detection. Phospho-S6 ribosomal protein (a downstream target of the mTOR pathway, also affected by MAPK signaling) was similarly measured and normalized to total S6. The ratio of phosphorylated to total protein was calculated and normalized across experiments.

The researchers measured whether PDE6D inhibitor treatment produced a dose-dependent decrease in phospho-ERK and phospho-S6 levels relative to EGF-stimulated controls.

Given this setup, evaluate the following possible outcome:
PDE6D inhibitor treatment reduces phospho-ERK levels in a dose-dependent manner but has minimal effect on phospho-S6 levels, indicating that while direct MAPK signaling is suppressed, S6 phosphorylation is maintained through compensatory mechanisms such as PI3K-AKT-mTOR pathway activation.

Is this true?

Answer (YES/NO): NO